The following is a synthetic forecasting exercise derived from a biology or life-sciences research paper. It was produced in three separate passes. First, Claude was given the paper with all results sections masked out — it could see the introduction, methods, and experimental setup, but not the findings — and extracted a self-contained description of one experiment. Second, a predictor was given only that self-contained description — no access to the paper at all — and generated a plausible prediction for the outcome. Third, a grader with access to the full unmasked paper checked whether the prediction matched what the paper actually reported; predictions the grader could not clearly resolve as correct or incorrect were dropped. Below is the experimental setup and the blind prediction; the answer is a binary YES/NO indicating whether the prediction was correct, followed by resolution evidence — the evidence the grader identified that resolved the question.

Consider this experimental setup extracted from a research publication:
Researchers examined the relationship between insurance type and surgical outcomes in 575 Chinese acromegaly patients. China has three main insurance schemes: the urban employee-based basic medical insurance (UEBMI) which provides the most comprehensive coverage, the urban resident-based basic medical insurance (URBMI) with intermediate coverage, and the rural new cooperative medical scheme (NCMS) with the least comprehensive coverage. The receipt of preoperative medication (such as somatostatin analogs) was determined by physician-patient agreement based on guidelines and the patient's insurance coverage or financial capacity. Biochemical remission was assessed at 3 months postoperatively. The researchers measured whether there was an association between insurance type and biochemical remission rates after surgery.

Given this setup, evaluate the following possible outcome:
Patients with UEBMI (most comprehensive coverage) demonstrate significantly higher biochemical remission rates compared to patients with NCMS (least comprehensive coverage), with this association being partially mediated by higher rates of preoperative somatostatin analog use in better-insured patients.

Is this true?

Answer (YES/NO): NO